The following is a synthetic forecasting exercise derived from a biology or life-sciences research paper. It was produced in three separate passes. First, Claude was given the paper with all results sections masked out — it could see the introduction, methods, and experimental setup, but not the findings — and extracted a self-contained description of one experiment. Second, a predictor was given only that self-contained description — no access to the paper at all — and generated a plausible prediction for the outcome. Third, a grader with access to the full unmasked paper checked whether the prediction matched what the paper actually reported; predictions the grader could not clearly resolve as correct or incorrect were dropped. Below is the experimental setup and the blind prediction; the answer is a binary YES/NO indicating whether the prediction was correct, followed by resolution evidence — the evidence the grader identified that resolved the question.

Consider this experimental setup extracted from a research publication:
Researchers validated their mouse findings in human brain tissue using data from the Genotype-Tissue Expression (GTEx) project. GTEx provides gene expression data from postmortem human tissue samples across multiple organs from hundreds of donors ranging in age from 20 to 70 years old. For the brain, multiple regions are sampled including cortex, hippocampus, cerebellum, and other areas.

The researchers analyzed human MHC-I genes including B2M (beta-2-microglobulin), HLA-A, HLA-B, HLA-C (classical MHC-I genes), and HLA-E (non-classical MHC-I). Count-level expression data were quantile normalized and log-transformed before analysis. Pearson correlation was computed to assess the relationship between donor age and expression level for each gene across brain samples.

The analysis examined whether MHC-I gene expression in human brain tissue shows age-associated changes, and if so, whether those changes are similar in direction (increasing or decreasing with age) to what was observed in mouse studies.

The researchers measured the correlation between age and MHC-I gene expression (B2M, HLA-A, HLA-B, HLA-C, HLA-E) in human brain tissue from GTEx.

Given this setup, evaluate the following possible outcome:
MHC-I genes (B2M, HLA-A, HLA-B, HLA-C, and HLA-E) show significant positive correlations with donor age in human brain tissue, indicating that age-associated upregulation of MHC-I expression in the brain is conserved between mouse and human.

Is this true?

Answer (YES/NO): YES